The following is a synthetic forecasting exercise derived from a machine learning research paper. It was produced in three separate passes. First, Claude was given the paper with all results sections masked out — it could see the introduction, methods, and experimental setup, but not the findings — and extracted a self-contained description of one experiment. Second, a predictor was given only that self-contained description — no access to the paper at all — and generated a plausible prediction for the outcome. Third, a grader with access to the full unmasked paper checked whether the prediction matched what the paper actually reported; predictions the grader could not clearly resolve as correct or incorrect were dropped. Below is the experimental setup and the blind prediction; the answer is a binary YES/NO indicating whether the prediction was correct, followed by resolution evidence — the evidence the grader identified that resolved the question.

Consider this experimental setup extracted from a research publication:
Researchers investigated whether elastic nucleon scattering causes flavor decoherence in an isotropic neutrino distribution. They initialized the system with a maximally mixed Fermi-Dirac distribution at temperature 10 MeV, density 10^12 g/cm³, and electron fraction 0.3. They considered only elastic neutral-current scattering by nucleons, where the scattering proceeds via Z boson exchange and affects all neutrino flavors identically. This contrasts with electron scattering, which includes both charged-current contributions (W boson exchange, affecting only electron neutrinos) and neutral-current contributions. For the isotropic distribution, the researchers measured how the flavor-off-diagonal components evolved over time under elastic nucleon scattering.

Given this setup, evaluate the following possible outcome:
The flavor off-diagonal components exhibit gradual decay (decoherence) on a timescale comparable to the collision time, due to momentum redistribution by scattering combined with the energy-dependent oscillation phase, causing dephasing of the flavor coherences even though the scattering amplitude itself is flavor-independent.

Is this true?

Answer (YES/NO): NO